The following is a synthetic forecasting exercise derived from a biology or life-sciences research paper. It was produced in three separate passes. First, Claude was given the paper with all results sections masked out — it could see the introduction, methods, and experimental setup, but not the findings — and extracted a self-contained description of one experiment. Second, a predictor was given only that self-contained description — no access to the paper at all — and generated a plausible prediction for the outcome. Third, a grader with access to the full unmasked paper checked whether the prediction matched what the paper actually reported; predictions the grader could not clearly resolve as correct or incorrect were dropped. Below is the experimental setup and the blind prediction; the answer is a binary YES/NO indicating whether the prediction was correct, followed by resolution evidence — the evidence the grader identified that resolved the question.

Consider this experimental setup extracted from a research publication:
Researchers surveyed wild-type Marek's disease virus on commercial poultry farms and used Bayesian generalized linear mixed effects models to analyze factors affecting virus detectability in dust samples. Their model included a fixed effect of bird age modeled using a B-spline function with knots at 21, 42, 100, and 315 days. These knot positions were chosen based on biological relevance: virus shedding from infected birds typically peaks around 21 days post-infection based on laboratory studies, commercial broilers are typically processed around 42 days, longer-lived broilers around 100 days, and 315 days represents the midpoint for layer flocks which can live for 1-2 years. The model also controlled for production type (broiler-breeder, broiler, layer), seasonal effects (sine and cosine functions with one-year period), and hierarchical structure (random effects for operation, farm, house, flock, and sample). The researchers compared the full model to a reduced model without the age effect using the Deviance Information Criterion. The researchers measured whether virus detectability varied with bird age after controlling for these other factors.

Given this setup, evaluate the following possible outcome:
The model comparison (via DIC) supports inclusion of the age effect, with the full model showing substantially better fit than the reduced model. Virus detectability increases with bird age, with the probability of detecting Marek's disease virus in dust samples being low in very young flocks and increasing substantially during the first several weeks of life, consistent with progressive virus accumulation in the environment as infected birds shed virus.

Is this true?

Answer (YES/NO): NO